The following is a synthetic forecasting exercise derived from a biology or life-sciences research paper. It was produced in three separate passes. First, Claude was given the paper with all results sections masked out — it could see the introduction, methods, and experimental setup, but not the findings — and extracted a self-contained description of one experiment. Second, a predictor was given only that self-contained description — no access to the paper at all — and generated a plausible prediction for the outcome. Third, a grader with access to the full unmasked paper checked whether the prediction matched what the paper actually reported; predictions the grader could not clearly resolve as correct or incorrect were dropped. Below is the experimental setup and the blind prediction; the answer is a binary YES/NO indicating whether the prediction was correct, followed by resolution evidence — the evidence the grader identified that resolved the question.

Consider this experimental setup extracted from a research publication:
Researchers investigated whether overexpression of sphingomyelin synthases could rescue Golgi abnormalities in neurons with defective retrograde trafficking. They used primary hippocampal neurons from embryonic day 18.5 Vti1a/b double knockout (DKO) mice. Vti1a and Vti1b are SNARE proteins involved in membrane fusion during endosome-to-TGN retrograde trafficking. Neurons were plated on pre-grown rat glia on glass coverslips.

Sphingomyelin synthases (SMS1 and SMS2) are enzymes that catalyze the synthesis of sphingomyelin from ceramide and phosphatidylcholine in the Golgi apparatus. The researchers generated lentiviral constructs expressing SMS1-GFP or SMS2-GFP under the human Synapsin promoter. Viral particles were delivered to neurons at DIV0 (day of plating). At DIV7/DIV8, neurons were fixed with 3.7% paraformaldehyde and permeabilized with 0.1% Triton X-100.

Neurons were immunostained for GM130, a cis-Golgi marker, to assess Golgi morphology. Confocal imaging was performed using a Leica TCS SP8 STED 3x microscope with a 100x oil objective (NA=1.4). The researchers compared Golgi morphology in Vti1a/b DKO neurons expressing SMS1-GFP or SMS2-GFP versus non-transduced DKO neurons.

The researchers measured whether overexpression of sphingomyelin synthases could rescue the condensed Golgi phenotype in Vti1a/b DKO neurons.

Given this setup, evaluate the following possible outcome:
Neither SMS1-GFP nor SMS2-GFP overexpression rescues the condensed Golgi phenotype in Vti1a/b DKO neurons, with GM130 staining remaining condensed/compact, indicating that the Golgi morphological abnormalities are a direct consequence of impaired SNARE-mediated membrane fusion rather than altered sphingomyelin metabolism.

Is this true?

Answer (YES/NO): YES